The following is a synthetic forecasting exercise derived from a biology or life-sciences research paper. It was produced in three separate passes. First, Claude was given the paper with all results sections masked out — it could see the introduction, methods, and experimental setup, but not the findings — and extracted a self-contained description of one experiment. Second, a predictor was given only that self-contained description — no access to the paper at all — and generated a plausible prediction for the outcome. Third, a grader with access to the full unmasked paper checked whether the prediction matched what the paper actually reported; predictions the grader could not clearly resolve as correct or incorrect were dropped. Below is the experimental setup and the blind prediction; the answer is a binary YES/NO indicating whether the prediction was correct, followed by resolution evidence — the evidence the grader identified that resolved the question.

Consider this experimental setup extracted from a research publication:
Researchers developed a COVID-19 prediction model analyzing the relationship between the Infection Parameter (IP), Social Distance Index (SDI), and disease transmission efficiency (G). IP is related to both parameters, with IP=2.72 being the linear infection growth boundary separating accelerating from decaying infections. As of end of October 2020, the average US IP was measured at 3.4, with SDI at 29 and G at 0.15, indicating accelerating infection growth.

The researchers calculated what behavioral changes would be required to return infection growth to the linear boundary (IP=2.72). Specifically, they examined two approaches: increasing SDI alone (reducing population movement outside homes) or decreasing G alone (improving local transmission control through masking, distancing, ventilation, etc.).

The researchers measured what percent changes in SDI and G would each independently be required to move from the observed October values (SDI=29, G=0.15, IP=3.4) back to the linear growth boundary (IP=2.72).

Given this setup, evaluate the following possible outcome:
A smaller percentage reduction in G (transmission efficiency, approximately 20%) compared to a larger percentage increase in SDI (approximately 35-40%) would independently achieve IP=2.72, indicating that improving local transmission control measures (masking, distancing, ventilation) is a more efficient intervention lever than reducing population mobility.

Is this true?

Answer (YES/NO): NO